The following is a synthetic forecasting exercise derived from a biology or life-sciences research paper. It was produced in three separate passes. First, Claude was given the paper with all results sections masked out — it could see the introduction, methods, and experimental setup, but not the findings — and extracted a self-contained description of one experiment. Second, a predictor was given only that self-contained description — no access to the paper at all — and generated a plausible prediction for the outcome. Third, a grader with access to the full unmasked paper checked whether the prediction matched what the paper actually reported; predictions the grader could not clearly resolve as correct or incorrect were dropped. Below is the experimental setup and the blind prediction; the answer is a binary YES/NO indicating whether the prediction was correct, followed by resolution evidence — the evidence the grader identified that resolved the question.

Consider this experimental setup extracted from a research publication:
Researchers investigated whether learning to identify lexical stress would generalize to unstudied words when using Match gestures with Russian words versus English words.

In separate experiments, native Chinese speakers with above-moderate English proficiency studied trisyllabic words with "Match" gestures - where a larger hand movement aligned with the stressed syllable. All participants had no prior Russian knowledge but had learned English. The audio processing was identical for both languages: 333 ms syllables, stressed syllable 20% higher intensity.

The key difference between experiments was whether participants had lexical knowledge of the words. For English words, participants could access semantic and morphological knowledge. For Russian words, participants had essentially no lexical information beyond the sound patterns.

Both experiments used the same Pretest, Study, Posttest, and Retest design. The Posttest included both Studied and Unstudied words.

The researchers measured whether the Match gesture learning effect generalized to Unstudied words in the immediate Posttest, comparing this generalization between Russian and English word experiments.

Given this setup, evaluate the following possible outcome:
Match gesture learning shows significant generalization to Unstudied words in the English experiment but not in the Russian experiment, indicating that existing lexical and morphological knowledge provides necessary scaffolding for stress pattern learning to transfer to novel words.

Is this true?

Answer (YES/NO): NO